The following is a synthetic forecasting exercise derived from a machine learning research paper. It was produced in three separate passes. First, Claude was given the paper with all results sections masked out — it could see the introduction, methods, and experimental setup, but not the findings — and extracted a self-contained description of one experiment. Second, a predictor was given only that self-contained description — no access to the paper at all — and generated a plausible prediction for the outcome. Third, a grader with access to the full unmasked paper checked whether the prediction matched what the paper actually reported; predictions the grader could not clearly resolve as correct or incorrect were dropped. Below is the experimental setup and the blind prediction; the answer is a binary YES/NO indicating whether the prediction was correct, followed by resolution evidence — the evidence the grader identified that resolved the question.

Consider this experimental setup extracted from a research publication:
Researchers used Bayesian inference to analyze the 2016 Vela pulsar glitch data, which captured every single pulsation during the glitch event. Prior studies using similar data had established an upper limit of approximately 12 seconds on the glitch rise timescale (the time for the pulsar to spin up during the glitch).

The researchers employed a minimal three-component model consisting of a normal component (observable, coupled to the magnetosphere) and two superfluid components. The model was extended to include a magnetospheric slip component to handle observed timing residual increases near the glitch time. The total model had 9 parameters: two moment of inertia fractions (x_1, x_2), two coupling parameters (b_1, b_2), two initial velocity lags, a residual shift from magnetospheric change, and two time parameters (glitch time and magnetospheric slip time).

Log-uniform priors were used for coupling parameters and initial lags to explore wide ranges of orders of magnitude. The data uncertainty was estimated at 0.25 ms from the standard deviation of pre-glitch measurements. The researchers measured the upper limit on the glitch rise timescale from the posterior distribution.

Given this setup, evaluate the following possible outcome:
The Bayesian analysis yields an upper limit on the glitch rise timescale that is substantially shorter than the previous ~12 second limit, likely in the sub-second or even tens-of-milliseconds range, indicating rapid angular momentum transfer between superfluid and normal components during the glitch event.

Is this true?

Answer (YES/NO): NO